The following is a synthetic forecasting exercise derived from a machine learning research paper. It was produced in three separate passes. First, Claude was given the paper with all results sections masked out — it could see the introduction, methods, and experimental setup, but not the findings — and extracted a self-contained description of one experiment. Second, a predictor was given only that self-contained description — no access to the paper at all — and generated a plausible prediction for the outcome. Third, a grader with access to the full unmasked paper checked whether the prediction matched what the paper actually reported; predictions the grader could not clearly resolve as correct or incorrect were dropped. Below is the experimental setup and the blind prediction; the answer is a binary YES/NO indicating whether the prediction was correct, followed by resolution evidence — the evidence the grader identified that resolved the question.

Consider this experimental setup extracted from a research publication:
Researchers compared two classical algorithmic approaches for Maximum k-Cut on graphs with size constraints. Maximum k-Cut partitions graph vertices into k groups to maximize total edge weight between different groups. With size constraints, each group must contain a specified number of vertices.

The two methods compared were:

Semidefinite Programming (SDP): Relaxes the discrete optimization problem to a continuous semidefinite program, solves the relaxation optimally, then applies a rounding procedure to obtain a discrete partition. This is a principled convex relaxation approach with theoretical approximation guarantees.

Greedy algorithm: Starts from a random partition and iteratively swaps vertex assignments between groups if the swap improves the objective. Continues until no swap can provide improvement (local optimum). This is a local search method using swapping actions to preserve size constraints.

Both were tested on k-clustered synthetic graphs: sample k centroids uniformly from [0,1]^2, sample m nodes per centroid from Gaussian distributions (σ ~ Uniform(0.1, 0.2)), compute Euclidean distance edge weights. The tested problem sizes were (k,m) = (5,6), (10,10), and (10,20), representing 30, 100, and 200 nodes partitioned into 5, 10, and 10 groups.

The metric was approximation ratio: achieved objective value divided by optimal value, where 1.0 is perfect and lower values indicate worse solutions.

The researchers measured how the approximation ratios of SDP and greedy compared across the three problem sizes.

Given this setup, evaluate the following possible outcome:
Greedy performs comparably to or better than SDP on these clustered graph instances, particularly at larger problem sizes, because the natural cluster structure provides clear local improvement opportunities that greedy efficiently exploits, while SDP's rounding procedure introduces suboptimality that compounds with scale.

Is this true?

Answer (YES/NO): YES